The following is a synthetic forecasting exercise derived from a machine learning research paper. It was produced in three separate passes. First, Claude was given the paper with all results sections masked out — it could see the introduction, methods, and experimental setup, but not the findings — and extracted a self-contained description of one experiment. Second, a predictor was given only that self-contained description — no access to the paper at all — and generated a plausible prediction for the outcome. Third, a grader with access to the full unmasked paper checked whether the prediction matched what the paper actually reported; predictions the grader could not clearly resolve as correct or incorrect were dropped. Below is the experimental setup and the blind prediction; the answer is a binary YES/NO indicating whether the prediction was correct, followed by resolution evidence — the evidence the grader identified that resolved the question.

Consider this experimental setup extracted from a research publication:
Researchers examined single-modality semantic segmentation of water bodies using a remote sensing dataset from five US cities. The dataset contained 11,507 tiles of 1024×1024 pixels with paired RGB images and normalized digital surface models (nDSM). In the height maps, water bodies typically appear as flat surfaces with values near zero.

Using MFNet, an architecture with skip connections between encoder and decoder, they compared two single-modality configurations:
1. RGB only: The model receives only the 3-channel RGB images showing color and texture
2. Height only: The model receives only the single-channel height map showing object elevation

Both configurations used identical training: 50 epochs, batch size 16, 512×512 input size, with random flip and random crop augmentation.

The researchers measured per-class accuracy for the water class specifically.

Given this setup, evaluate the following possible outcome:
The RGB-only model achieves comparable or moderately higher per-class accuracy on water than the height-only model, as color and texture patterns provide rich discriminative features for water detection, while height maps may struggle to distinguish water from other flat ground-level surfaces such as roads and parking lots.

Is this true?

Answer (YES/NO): NO